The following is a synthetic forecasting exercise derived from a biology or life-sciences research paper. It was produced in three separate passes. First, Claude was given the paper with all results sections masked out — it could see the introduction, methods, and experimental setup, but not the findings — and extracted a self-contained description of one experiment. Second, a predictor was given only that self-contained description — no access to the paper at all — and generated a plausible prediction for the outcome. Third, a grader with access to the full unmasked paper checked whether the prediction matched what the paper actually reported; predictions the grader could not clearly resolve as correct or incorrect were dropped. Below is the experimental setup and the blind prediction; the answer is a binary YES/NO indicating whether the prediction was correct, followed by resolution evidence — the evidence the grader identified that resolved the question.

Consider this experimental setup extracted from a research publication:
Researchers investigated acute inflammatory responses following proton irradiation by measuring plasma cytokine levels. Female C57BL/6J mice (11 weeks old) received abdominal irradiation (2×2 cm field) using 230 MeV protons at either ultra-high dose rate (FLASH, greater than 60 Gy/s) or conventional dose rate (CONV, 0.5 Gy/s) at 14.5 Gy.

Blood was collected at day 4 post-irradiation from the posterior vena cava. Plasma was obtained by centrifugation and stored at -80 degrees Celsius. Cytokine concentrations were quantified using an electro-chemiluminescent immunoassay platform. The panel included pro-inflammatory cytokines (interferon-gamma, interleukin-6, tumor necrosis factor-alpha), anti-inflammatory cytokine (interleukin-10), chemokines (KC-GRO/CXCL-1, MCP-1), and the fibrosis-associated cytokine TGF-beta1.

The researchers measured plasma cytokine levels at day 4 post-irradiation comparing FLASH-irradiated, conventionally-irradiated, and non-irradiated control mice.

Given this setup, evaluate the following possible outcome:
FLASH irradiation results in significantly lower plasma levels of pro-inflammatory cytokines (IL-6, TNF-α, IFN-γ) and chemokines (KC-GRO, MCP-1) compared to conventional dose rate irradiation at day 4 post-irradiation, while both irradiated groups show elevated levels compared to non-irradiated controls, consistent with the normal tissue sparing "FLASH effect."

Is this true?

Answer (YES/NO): NO